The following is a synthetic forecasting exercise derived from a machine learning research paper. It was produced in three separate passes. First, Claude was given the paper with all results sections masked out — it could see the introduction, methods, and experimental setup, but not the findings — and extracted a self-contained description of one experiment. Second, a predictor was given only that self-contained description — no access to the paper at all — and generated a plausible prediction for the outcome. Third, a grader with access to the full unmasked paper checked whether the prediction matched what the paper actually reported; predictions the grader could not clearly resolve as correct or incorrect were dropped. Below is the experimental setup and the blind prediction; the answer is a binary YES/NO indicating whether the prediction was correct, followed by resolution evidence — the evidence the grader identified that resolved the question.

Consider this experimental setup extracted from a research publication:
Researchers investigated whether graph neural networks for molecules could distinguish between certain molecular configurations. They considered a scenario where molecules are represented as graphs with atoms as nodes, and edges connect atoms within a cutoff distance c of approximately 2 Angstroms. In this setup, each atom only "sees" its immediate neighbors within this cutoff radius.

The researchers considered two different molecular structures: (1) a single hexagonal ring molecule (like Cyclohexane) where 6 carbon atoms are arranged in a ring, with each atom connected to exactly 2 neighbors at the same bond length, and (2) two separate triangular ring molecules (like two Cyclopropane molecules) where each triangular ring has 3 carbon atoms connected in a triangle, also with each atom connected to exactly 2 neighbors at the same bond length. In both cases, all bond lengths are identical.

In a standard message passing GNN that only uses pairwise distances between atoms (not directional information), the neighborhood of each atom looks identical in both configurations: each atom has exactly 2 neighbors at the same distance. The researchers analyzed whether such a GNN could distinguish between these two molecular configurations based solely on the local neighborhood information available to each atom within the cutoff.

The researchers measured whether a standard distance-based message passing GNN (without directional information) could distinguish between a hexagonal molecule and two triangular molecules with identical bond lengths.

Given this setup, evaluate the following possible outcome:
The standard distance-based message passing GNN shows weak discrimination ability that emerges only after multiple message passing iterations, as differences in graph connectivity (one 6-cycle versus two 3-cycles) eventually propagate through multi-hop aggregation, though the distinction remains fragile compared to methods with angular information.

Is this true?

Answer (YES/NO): NO